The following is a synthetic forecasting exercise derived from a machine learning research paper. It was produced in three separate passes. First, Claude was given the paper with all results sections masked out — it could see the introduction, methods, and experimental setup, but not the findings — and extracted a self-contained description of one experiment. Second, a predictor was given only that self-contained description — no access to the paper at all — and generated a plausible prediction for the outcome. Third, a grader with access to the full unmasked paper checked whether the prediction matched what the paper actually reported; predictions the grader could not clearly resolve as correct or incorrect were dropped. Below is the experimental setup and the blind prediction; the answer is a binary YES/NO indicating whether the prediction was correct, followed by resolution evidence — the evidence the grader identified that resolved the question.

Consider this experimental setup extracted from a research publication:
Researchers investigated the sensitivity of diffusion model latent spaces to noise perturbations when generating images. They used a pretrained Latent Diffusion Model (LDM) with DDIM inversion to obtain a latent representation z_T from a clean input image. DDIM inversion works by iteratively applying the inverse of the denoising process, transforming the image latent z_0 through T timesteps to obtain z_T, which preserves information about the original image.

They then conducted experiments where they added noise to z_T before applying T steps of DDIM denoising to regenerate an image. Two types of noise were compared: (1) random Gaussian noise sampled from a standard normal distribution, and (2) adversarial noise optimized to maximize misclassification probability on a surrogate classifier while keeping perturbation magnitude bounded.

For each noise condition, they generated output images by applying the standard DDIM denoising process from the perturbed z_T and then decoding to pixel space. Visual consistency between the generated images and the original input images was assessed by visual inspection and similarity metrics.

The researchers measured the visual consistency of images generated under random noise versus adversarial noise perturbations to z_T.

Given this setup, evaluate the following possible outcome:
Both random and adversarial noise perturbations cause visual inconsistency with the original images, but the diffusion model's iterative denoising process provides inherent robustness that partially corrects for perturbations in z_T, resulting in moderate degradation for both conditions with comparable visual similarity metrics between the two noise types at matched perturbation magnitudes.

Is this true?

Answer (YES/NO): NO